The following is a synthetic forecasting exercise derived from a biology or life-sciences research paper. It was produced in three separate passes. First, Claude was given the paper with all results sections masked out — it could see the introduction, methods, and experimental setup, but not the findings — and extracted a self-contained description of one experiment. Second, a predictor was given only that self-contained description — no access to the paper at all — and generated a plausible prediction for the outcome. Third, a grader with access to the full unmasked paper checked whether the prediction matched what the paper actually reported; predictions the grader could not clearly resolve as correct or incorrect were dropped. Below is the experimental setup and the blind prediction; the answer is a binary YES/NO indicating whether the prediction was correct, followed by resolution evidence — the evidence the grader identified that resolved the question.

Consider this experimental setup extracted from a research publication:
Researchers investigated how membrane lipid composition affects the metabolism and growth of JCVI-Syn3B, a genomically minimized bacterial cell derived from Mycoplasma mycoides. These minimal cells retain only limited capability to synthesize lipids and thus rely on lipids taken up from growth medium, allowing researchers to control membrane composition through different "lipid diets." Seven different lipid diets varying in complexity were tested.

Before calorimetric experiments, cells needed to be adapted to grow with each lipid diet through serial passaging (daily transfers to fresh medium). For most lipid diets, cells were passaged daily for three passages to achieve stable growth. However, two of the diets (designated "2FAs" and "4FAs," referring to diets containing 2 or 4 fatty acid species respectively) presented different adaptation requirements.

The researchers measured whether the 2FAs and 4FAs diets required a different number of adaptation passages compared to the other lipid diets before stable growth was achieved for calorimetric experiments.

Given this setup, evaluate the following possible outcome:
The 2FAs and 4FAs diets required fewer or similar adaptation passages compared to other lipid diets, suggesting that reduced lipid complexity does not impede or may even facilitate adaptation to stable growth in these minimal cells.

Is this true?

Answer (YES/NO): NO